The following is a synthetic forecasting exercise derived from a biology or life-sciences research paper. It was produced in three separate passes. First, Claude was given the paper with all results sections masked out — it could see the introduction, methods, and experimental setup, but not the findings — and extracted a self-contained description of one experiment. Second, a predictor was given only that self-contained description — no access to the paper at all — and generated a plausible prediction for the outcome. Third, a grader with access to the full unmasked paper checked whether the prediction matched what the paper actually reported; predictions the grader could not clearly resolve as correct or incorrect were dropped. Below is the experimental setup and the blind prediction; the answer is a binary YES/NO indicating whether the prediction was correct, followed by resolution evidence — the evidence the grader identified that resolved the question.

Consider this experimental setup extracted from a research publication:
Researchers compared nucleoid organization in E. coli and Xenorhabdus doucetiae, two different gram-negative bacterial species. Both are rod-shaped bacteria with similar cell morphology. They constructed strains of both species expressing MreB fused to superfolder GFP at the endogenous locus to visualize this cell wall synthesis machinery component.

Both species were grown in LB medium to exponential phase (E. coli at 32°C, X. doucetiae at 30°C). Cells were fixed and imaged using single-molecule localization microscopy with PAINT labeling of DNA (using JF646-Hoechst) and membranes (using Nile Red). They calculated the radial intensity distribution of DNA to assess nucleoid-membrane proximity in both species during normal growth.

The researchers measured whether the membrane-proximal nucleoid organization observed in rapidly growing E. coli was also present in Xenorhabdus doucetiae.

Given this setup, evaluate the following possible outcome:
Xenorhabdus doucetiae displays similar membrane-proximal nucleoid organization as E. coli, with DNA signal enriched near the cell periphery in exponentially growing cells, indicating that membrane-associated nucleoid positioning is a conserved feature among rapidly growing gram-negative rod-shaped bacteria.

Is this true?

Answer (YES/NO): NO